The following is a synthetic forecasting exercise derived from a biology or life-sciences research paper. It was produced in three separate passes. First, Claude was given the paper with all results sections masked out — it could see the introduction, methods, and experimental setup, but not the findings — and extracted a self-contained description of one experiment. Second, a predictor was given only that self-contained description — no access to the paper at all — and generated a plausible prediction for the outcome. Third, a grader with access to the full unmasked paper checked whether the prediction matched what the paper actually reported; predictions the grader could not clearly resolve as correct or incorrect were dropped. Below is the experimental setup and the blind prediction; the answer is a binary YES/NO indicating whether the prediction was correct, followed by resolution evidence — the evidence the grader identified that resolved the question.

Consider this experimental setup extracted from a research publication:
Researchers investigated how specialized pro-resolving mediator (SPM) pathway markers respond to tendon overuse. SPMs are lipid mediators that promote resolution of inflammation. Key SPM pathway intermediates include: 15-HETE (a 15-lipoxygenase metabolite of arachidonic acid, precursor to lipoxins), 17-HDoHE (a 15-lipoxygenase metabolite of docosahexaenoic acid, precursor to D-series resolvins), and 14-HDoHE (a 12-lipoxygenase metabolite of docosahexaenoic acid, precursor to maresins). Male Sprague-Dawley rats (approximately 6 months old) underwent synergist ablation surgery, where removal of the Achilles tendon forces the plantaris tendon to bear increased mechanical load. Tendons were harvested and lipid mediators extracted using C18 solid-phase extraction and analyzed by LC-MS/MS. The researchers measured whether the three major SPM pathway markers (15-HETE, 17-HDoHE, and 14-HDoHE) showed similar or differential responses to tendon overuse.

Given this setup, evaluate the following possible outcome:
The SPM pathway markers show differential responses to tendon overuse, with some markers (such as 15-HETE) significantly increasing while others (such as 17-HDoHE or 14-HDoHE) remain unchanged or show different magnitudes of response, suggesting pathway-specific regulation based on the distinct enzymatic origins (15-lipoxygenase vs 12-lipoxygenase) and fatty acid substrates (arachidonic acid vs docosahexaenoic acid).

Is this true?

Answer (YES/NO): YES